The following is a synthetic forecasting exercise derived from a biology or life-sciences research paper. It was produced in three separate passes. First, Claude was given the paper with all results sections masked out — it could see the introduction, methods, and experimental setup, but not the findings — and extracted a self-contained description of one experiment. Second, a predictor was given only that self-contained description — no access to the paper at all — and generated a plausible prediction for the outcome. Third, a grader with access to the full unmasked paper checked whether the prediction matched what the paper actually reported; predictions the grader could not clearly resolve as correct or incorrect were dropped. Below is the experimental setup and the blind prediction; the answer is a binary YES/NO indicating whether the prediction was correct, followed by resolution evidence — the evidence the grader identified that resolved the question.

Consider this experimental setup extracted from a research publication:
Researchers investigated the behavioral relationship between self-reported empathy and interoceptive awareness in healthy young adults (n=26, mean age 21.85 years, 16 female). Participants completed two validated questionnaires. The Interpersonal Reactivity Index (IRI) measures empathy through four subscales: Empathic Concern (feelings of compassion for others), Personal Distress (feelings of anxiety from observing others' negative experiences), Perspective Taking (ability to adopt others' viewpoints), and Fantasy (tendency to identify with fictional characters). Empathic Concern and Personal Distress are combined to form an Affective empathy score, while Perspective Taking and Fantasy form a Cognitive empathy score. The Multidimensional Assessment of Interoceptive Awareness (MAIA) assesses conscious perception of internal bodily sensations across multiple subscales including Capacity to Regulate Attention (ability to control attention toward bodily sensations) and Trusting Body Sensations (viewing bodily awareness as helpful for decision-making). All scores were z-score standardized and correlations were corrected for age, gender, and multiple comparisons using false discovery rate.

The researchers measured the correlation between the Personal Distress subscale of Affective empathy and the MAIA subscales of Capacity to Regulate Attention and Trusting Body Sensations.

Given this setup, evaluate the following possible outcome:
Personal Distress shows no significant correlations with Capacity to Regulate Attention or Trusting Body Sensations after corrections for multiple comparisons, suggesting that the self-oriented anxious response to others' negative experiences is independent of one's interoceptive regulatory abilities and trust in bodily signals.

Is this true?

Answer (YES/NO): NO